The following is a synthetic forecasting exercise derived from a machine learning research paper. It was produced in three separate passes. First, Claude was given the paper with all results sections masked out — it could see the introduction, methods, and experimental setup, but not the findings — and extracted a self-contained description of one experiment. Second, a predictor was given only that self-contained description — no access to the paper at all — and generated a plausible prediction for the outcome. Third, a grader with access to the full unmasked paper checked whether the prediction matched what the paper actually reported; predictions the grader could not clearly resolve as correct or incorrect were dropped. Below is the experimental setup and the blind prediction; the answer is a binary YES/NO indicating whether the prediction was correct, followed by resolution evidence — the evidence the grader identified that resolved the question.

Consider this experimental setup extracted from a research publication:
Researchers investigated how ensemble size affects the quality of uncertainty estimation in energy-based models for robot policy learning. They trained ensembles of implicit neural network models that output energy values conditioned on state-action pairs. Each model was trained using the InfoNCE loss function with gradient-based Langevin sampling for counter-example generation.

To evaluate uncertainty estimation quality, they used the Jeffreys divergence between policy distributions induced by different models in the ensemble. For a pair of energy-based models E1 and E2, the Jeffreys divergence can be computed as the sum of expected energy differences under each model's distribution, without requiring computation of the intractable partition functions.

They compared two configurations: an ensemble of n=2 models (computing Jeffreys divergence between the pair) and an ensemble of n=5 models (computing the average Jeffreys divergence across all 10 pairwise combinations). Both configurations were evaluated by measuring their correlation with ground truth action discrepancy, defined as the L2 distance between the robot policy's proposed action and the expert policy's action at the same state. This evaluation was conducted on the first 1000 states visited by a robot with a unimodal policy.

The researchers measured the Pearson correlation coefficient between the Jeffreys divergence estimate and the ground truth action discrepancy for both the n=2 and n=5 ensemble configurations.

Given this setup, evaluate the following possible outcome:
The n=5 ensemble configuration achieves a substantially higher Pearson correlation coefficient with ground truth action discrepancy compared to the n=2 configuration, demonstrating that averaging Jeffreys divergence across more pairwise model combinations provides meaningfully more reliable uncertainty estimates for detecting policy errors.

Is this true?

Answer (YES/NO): YES